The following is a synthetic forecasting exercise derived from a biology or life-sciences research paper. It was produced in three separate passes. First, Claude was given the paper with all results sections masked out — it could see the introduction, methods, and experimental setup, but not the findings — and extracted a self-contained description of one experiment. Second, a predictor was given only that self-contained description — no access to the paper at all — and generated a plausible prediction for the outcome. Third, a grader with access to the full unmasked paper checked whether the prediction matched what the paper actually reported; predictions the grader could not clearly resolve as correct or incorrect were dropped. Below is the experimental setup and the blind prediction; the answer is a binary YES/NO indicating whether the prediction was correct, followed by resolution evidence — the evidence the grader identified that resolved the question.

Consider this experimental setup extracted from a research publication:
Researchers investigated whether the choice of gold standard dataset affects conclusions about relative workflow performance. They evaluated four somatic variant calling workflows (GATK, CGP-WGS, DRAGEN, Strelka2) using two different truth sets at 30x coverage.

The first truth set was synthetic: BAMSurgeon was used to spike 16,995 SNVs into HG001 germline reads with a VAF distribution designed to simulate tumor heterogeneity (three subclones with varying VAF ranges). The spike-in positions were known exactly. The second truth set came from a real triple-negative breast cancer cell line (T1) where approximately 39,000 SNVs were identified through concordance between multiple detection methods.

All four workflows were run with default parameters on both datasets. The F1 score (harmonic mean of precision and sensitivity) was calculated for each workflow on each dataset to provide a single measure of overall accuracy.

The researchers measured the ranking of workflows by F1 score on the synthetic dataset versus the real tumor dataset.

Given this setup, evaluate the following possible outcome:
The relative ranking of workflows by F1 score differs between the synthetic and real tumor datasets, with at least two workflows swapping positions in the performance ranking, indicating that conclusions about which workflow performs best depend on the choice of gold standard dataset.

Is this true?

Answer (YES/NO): YES